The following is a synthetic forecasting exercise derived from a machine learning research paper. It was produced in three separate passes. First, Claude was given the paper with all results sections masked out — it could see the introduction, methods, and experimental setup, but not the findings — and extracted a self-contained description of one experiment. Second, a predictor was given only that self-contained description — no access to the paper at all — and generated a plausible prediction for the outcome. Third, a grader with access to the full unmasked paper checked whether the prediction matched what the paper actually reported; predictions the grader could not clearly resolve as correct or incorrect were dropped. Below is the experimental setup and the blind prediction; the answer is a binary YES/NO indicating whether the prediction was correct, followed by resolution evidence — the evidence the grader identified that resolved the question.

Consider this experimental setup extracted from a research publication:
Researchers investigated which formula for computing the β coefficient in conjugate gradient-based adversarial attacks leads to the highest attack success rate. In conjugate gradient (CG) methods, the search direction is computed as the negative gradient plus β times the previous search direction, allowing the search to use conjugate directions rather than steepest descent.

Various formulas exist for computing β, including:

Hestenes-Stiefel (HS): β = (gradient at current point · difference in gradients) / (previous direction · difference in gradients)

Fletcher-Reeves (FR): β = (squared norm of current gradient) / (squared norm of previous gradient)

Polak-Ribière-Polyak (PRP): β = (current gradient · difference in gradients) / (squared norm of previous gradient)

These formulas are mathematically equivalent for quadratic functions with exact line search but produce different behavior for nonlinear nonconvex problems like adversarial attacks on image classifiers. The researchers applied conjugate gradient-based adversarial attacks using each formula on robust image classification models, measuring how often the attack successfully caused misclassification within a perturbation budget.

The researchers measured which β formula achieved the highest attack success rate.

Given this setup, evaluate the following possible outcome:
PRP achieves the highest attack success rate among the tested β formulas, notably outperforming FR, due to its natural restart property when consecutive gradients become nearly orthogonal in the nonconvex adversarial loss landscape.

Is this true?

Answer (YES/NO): NO